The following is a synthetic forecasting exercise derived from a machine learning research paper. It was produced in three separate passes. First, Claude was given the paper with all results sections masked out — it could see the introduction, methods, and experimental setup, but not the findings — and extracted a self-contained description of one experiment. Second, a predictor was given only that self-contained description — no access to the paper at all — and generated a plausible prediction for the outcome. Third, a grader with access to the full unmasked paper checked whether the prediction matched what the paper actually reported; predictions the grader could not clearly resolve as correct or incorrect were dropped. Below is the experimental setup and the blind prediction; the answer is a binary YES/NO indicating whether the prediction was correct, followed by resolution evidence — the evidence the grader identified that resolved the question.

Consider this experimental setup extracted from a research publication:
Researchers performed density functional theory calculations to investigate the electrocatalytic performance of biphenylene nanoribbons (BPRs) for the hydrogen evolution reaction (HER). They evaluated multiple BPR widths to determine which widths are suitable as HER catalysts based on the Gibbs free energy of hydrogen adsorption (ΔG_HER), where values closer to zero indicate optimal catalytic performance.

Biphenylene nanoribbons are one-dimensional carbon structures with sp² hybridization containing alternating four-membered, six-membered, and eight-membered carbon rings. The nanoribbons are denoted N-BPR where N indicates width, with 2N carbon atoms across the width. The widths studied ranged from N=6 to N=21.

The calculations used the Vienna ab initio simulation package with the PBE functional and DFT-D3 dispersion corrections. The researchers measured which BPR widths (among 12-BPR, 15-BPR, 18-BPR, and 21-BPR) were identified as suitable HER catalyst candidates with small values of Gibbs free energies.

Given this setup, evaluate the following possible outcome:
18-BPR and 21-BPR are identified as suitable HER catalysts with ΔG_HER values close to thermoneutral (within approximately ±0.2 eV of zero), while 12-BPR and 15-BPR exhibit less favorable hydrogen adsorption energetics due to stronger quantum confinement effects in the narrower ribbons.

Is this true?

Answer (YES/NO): NO